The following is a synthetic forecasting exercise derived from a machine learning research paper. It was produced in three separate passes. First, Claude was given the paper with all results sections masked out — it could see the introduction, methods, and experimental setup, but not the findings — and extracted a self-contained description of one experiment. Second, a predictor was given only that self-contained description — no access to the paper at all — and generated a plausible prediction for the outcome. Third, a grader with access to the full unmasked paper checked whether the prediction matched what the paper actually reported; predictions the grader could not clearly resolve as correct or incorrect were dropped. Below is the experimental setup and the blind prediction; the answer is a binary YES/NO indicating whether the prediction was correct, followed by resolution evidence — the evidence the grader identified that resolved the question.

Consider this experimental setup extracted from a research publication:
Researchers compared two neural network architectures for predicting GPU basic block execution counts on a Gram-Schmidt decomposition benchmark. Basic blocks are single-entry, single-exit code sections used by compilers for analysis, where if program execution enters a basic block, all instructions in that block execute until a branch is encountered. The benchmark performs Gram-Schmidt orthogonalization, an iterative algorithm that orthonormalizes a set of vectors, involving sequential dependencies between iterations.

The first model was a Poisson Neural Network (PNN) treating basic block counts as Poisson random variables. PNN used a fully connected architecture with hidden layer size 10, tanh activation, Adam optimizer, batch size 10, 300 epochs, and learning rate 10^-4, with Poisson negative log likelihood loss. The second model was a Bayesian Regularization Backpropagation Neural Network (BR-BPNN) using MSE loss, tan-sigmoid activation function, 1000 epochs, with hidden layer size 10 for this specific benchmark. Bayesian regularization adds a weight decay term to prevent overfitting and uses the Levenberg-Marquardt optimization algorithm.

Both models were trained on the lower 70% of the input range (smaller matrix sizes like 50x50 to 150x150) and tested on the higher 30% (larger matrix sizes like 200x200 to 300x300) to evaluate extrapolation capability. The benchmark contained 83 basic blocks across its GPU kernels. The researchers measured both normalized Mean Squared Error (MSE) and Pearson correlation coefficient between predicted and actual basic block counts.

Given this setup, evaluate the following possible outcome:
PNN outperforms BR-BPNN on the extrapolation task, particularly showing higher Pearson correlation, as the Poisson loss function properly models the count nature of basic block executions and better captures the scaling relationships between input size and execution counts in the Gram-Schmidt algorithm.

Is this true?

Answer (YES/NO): YES